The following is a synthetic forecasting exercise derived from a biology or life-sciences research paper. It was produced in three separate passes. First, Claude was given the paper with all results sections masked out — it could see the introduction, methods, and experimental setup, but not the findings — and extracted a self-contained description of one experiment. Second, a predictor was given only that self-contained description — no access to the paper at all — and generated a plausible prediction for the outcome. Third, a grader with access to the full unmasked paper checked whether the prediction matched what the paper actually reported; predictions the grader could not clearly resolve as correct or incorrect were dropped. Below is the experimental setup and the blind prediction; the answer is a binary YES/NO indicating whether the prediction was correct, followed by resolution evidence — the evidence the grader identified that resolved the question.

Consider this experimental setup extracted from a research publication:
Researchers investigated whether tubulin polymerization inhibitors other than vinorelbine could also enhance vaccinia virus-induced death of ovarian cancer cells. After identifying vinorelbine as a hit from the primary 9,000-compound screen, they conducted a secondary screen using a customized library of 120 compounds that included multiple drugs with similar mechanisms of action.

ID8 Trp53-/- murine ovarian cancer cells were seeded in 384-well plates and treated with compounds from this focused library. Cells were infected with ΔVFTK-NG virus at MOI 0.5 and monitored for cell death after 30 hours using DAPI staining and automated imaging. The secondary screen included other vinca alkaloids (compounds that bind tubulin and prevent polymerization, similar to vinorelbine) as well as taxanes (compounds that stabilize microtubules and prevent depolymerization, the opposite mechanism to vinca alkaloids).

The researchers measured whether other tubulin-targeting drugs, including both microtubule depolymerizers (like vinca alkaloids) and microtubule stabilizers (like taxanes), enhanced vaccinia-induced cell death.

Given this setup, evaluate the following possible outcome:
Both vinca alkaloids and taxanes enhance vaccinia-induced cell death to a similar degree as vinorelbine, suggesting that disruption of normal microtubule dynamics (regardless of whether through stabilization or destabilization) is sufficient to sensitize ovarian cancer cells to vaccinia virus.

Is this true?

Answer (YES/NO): NO